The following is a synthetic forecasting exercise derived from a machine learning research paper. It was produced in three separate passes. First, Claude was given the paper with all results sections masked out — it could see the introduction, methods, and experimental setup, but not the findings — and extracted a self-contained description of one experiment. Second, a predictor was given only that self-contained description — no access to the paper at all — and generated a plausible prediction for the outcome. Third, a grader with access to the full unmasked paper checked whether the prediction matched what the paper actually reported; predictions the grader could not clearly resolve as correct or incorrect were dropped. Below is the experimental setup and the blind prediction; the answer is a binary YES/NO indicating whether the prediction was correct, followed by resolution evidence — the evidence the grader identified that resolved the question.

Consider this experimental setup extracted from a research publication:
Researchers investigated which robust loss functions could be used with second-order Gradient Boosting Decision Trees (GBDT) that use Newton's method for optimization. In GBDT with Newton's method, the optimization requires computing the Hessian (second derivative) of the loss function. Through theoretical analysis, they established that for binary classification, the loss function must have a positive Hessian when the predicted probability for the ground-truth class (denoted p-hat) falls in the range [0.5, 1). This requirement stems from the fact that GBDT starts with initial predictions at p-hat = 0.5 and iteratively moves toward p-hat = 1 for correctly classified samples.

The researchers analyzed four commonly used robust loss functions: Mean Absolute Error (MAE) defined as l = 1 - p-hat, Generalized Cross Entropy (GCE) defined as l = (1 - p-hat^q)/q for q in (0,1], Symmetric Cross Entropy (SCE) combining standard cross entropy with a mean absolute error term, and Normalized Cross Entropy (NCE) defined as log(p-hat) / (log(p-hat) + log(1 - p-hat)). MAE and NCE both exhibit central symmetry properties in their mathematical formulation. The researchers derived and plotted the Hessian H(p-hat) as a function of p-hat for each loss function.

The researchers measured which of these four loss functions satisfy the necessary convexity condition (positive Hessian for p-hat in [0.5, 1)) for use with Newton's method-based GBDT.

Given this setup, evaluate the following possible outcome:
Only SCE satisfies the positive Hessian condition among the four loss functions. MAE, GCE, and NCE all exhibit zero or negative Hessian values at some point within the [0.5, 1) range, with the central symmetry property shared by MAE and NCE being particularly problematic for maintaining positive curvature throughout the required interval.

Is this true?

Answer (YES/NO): NO